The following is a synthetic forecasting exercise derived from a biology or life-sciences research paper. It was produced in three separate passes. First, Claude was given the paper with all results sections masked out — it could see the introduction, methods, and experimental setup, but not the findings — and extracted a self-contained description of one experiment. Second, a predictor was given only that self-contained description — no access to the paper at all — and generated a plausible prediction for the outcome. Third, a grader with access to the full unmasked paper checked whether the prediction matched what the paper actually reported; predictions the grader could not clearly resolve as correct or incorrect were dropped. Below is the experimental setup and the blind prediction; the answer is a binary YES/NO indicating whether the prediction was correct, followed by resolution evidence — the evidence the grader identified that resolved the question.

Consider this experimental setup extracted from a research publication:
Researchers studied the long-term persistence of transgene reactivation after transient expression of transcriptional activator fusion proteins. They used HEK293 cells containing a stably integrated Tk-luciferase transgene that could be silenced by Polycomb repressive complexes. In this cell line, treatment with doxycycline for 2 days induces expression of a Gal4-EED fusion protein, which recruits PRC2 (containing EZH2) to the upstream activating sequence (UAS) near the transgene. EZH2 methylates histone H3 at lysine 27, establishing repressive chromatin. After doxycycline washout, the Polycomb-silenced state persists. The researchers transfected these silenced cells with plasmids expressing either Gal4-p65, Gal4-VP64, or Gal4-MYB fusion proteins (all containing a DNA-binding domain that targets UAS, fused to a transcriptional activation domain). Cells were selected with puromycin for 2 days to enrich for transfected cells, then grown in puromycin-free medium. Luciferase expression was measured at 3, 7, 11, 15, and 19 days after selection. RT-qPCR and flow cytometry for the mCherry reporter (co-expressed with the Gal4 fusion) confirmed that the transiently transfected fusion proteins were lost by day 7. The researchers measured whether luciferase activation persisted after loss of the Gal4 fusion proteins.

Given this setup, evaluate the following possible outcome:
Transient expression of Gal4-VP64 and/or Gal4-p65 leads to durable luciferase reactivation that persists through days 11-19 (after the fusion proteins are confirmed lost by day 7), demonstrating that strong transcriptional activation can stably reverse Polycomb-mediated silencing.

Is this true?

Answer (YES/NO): NO